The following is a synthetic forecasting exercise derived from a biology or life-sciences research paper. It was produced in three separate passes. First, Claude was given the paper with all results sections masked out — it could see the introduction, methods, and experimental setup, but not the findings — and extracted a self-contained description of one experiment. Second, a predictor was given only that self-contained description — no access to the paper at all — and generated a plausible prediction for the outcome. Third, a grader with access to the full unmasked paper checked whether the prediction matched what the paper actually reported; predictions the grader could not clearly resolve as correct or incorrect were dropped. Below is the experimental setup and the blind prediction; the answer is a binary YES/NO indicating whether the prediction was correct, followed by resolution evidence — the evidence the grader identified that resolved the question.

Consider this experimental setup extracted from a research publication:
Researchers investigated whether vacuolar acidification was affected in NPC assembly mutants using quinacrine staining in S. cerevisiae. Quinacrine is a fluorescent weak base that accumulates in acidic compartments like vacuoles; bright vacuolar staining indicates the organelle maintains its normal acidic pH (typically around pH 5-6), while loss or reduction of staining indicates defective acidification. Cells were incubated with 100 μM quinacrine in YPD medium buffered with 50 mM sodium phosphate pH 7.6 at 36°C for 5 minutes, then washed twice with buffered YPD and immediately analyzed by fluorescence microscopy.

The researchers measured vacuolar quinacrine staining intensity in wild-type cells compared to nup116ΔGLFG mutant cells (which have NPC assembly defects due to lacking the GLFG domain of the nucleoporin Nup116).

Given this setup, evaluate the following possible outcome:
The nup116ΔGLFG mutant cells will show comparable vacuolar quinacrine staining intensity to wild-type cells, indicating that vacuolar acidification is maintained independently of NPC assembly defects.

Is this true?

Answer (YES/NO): YES